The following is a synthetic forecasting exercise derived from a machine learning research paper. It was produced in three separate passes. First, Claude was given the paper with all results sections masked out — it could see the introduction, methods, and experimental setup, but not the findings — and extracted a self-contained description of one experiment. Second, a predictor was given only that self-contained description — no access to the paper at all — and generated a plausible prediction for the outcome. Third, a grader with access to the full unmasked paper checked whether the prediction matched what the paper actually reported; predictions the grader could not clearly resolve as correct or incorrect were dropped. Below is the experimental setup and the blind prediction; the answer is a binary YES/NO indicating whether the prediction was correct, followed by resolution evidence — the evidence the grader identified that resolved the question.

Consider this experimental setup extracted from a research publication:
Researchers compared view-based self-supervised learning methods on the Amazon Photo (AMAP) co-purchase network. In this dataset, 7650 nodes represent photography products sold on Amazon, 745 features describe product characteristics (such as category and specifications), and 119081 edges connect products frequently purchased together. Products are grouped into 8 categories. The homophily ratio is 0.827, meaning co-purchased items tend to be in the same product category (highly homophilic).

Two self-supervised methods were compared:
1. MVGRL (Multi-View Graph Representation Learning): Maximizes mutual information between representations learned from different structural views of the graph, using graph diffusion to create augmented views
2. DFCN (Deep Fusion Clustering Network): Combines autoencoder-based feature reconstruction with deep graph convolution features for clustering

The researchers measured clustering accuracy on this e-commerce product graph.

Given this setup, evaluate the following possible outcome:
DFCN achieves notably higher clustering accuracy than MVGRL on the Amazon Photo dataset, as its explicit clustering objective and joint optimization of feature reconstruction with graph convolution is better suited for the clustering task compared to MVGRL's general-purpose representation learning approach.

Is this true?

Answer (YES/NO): YES